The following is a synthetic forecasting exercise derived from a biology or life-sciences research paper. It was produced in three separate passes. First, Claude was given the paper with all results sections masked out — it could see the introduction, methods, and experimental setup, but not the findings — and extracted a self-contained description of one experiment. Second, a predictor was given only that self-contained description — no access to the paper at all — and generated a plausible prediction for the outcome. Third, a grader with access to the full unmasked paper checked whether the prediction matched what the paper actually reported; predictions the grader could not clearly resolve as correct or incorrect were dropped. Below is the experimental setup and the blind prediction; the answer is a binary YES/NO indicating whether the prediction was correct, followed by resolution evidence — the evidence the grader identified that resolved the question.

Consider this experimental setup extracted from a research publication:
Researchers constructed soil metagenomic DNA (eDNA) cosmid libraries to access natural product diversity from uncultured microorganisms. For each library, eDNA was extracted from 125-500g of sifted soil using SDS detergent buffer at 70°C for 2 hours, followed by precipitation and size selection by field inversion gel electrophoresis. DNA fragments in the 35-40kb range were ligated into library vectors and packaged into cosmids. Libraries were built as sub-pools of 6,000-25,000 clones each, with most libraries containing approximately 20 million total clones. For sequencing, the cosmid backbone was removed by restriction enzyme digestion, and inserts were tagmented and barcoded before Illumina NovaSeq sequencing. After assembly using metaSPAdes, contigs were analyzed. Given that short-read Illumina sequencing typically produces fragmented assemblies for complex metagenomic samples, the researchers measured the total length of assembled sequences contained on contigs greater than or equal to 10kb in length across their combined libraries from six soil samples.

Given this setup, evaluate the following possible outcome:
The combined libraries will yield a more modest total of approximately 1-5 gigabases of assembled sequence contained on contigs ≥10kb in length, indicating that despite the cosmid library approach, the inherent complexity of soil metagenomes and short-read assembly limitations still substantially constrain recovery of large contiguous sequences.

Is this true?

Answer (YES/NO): NO